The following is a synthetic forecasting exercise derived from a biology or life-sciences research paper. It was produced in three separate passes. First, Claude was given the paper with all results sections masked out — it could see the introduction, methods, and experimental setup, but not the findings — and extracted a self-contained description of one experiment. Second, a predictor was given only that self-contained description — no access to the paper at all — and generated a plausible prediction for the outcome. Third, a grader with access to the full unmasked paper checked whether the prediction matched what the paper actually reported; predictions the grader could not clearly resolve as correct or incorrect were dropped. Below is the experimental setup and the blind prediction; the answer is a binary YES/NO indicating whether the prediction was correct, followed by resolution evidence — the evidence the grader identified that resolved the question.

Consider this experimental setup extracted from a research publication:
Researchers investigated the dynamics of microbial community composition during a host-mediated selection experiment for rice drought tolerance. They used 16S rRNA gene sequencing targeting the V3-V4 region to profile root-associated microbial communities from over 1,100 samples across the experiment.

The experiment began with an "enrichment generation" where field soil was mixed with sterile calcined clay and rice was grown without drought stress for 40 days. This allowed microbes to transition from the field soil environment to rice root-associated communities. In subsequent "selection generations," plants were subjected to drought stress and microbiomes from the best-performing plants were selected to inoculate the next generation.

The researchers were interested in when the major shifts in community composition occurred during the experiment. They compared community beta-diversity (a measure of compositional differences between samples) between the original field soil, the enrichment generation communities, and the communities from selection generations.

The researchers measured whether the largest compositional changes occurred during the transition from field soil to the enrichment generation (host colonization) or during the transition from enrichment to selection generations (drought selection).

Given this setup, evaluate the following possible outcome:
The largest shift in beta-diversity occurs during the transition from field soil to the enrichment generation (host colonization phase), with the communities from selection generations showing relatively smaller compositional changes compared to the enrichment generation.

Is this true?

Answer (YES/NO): NO